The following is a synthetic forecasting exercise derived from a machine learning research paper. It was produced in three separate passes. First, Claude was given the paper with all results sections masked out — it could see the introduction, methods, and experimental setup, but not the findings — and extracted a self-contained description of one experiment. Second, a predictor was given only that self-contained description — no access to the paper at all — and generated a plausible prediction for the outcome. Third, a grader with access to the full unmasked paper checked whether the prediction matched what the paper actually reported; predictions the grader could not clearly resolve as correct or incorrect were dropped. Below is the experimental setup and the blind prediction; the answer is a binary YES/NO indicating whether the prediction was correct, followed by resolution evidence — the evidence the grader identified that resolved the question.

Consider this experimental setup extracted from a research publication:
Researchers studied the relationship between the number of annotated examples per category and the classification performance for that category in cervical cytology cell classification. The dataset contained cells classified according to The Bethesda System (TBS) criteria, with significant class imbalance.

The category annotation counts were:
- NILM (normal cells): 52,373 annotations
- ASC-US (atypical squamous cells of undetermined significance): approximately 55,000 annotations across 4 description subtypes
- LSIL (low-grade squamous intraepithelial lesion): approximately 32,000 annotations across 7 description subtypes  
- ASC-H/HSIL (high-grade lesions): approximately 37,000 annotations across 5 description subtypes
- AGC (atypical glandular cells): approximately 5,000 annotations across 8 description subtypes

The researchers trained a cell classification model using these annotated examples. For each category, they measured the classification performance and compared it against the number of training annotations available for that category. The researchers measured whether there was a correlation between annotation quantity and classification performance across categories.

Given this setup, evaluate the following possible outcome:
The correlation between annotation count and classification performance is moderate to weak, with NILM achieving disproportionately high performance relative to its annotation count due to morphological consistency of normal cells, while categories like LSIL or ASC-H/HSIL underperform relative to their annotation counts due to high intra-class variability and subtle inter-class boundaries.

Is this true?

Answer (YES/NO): NO